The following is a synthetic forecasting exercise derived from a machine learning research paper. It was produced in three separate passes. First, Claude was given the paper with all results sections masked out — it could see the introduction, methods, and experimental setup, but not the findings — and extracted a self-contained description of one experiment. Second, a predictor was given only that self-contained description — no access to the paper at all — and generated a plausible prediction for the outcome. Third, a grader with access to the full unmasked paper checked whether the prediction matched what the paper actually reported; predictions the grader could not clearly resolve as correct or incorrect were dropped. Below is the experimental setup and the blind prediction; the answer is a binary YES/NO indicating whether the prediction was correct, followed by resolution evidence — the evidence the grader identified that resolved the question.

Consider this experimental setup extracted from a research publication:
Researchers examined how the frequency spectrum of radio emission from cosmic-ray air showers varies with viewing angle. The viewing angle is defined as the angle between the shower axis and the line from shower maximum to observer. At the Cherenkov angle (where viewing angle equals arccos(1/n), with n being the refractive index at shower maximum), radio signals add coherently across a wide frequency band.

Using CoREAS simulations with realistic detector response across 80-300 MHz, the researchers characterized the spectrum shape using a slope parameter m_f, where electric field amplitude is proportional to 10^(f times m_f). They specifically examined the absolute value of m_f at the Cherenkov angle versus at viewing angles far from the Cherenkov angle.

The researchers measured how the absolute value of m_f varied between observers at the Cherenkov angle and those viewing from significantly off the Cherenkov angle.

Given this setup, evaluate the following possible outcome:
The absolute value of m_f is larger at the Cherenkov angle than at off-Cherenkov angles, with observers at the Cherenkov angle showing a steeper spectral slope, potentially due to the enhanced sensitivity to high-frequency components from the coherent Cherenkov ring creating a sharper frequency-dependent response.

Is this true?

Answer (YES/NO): NO